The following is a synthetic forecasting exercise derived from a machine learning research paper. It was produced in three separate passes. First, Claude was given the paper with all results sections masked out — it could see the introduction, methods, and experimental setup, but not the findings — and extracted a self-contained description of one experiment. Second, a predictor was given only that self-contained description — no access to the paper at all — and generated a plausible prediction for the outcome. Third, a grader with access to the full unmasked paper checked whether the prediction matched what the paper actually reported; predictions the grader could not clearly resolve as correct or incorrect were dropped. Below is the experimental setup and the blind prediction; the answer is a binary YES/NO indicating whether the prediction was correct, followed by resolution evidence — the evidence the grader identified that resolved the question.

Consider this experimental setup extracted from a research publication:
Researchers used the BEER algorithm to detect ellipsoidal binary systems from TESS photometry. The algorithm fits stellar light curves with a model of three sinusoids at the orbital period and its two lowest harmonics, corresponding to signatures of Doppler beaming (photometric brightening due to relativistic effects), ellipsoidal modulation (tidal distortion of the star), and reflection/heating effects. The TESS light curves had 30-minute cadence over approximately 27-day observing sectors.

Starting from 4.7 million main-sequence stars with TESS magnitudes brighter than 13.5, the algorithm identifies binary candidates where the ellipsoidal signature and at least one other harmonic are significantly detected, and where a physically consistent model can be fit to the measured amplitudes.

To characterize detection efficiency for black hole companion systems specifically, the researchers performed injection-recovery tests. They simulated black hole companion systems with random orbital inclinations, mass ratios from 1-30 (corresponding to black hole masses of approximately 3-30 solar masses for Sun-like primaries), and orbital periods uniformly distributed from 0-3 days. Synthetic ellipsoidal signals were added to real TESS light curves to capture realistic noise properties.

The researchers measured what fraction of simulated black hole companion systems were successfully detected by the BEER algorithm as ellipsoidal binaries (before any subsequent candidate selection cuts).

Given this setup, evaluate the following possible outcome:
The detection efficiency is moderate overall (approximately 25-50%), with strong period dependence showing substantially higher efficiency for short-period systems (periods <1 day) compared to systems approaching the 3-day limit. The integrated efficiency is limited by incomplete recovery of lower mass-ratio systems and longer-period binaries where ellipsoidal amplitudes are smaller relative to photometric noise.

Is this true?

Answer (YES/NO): YES